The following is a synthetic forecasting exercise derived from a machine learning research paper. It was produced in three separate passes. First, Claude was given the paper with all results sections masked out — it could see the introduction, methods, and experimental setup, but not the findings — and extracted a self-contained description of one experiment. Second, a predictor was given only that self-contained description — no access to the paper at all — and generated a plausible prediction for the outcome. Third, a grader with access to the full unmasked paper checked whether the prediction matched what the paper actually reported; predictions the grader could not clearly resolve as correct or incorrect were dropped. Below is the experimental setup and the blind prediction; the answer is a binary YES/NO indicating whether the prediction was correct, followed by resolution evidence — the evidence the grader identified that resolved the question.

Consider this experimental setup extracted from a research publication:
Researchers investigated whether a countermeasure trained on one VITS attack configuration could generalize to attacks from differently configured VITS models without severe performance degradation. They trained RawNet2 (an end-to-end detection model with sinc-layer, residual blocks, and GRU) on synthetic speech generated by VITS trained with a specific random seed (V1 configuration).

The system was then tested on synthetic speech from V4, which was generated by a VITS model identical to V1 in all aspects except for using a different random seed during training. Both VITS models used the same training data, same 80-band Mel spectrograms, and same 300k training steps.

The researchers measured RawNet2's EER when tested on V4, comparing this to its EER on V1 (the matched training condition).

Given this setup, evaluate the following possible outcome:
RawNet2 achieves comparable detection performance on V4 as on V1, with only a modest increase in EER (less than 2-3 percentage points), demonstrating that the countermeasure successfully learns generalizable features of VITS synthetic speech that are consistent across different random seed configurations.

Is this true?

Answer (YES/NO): NO